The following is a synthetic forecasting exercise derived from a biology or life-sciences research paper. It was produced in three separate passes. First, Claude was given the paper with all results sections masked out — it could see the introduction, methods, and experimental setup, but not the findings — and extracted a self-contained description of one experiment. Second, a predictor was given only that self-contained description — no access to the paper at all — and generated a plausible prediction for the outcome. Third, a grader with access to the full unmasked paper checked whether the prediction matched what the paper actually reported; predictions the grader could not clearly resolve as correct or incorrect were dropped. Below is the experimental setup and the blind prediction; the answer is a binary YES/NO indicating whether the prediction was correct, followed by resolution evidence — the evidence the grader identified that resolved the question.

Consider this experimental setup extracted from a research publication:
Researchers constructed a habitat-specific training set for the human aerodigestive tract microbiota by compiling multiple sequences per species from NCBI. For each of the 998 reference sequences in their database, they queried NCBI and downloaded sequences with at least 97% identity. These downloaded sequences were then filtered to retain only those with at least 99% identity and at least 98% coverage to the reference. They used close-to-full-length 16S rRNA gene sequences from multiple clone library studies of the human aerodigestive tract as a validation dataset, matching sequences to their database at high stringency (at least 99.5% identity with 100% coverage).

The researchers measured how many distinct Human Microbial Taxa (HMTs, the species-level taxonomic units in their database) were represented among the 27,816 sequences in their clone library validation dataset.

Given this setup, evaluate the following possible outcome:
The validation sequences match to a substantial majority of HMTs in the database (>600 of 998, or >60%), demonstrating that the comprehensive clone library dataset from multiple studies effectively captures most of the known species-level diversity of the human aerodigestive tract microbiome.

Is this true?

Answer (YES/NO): NO